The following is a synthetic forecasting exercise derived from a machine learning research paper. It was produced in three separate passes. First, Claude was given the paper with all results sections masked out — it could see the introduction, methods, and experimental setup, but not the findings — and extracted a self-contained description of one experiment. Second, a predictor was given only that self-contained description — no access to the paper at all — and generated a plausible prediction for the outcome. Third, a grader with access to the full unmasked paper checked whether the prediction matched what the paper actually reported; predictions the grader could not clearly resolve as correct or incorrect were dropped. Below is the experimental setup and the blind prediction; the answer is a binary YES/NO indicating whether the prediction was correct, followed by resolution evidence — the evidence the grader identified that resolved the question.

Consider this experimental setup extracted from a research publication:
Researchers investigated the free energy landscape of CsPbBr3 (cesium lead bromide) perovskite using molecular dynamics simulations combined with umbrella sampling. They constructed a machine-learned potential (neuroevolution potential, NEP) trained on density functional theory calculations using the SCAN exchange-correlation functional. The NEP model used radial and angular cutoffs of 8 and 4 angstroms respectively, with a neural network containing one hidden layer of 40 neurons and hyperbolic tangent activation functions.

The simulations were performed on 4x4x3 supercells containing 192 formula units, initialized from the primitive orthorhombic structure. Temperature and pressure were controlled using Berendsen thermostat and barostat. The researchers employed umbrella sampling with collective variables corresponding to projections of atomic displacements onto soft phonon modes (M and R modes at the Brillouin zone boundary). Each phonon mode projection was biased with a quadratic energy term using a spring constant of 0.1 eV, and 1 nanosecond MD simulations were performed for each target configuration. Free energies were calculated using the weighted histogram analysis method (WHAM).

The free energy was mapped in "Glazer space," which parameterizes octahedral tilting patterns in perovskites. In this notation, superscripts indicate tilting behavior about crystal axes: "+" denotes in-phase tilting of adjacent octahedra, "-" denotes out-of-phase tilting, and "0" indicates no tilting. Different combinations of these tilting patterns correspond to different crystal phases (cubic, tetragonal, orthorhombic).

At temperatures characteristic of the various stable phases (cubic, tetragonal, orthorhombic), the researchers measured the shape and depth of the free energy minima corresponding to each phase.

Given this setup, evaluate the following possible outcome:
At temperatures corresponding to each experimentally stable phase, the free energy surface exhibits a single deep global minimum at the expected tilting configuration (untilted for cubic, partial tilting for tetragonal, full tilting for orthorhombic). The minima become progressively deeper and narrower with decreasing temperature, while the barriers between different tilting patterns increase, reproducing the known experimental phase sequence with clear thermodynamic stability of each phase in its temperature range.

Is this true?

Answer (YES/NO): NO